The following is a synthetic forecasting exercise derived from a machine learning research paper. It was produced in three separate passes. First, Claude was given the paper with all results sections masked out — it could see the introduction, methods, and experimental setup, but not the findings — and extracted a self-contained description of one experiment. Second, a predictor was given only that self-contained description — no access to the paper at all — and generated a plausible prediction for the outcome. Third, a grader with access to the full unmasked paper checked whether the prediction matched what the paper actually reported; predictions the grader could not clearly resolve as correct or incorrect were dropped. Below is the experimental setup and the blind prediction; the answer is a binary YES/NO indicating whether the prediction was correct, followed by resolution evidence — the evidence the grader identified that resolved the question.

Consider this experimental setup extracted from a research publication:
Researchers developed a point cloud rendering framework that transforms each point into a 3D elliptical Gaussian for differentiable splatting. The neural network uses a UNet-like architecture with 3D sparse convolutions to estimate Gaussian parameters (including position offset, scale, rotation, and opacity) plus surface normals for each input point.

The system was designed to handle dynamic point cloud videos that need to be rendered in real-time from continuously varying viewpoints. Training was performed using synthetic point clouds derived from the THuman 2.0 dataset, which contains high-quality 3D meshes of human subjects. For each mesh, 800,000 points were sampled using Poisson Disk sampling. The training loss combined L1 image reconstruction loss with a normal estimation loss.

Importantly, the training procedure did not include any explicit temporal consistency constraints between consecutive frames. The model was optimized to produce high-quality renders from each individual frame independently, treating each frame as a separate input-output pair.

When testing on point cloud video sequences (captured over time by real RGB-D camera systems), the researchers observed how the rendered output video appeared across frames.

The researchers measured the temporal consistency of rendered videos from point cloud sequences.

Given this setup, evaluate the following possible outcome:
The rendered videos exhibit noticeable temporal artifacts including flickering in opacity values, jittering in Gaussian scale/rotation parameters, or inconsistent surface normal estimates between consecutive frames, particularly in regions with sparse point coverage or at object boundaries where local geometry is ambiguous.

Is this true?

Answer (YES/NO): NO